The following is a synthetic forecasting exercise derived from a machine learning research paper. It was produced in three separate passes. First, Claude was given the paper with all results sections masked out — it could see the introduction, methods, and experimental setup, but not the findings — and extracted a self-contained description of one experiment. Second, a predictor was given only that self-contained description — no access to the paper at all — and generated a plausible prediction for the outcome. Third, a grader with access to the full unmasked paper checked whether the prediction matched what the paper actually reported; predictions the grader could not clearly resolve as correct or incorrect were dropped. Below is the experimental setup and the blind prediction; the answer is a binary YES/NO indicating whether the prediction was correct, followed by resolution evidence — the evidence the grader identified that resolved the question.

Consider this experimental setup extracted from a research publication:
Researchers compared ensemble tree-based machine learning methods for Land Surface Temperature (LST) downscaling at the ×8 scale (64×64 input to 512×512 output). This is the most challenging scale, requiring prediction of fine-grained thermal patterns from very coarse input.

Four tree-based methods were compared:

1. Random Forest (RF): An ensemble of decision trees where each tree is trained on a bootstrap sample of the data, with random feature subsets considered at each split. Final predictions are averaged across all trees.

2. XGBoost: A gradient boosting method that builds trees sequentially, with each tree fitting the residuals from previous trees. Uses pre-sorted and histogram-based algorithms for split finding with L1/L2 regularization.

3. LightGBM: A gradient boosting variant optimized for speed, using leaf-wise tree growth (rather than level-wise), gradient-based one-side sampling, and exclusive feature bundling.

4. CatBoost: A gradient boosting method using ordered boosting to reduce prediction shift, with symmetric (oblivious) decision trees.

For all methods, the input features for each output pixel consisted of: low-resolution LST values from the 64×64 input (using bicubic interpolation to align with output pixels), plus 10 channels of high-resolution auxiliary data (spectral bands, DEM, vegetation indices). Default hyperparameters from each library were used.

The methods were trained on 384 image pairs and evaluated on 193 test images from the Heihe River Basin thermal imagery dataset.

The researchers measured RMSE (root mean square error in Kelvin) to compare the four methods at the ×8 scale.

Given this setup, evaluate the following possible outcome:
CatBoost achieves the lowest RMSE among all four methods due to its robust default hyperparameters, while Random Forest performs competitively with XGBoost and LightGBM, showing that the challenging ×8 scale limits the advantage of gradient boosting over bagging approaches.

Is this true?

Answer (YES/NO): NO